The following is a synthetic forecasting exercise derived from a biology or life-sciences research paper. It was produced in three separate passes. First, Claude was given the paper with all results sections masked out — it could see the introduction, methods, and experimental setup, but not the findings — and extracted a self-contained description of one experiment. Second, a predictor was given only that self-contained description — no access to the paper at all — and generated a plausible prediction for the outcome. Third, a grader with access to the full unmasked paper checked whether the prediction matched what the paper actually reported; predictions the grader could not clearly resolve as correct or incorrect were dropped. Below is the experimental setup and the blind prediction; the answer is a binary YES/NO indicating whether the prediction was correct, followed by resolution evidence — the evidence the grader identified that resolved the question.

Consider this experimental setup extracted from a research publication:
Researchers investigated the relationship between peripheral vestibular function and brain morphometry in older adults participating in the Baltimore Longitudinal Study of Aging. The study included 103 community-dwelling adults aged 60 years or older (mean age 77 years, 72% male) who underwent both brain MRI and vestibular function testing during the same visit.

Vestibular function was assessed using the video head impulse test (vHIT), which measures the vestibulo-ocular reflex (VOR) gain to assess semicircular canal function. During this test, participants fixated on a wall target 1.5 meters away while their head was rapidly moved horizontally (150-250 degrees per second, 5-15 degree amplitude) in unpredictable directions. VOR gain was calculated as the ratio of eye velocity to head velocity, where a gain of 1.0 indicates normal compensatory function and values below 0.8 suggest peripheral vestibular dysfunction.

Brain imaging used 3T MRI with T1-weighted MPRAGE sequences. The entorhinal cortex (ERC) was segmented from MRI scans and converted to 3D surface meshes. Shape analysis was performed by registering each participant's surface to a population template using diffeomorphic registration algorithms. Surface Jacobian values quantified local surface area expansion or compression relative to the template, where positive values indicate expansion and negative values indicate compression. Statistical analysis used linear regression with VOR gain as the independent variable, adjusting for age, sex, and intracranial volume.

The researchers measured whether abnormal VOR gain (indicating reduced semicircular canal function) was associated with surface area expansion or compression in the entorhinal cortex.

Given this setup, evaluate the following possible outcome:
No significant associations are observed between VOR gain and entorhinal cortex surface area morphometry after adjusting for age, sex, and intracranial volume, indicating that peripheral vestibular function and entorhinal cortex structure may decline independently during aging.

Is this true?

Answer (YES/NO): NO